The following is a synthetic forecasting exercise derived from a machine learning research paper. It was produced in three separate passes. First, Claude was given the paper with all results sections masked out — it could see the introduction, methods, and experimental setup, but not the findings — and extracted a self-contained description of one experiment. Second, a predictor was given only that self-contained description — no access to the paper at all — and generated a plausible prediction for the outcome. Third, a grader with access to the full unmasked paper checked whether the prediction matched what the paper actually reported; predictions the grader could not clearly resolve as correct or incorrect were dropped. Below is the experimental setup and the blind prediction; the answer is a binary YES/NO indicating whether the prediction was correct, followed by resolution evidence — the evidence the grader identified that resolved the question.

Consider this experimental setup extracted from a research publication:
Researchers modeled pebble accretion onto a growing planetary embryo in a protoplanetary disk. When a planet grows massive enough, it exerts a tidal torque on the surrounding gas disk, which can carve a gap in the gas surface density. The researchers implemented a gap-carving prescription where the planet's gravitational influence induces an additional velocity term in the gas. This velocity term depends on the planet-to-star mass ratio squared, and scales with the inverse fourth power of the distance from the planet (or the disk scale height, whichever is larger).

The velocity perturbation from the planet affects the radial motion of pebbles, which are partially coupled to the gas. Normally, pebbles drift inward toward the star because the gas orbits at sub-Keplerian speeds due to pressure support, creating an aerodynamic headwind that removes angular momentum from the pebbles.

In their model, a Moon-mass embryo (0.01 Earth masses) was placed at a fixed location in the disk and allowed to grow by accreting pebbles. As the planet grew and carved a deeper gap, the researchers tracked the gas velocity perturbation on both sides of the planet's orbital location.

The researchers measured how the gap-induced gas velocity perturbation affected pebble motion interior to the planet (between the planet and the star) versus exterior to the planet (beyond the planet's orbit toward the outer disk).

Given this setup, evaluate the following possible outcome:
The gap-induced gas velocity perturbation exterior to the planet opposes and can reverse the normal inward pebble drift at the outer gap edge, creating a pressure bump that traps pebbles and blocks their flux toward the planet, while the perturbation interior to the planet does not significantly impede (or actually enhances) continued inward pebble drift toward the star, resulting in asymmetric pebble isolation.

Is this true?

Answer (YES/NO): YES